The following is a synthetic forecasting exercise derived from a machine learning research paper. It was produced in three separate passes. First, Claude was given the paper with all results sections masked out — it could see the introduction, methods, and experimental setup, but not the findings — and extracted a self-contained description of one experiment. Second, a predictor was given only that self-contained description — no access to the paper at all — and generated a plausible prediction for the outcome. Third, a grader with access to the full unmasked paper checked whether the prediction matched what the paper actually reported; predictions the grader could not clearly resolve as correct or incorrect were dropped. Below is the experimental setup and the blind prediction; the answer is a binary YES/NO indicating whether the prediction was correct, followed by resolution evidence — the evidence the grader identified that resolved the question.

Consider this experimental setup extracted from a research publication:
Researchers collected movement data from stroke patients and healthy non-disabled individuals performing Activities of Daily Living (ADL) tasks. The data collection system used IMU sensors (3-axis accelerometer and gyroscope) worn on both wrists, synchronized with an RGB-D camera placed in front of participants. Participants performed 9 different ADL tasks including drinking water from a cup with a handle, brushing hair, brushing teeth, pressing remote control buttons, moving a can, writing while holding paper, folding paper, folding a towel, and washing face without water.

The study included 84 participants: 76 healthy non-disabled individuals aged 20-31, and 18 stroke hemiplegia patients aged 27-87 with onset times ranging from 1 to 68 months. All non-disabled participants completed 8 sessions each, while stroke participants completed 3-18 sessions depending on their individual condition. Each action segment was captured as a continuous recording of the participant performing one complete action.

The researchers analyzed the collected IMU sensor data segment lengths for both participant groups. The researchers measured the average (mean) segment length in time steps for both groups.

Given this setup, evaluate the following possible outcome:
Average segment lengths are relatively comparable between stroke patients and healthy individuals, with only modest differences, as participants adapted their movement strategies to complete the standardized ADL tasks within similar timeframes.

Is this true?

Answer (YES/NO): NO